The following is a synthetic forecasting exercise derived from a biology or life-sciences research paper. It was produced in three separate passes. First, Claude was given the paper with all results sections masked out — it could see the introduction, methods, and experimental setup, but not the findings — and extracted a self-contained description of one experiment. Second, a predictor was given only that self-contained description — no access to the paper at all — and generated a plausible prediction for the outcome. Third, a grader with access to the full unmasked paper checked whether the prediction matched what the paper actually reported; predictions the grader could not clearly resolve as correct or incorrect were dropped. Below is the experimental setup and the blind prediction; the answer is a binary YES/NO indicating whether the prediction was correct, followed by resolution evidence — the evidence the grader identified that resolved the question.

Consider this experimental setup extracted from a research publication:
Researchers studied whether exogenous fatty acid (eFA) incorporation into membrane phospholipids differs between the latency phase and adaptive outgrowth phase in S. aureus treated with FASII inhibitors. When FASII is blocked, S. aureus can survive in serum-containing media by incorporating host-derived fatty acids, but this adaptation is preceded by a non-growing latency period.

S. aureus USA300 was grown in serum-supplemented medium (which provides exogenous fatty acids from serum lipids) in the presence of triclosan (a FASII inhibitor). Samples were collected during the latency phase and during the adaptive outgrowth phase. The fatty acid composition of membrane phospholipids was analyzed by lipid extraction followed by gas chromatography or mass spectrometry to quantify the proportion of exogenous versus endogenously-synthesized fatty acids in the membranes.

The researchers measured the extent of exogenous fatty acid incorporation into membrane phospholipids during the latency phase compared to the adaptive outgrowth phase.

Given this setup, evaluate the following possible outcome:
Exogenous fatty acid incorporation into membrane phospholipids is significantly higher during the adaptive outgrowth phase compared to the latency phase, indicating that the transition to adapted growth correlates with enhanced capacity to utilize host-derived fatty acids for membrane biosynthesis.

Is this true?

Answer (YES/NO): YES